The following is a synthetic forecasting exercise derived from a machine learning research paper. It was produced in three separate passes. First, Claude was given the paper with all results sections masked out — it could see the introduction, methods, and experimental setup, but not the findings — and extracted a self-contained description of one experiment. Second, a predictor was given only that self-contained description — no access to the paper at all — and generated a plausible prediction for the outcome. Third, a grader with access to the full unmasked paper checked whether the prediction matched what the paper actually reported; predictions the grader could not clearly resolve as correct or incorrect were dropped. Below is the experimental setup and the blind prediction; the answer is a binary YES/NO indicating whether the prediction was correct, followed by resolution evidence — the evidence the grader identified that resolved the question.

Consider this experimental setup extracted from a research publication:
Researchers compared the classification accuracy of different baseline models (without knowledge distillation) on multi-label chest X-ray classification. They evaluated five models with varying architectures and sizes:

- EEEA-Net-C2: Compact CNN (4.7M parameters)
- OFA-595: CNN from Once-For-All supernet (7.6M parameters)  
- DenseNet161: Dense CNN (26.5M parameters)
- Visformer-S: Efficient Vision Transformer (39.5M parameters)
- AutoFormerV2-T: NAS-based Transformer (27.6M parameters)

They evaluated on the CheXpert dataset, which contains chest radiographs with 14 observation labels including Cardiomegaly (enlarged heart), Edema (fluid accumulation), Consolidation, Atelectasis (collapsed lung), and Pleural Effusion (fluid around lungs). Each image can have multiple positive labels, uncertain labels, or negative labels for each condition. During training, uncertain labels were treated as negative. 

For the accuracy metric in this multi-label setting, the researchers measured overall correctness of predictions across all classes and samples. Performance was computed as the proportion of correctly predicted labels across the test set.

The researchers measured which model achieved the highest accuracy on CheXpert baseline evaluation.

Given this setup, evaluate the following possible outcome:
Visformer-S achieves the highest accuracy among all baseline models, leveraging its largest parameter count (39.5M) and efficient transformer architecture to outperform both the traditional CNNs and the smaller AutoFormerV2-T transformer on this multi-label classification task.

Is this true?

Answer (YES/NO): NO